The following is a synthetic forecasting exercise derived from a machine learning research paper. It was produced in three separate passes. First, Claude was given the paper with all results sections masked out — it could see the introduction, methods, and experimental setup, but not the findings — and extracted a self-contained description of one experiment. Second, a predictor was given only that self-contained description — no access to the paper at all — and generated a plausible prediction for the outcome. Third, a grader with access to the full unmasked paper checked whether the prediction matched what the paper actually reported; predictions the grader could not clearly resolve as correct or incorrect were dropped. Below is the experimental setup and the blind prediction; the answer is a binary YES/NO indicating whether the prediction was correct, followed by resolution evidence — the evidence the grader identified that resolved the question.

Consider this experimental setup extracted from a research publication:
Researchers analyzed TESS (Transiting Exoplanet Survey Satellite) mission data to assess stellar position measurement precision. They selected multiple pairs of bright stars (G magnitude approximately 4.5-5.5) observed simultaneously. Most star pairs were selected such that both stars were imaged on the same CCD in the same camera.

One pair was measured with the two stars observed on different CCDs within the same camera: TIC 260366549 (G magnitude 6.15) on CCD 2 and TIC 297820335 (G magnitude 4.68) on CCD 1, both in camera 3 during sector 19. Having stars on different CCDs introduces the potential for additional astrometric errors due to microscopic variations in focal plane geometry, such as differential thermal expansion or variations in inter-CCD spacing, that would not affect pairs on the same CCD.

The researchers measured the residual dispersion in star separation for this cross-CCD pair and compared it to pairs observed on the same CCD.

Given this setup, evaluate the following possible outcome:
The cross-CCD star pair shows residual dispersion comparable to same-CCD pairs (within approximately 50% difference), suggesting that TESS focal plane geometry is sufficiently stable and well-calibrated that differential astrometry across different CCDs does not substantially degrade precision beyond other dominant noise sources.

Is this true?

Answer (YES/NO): YES